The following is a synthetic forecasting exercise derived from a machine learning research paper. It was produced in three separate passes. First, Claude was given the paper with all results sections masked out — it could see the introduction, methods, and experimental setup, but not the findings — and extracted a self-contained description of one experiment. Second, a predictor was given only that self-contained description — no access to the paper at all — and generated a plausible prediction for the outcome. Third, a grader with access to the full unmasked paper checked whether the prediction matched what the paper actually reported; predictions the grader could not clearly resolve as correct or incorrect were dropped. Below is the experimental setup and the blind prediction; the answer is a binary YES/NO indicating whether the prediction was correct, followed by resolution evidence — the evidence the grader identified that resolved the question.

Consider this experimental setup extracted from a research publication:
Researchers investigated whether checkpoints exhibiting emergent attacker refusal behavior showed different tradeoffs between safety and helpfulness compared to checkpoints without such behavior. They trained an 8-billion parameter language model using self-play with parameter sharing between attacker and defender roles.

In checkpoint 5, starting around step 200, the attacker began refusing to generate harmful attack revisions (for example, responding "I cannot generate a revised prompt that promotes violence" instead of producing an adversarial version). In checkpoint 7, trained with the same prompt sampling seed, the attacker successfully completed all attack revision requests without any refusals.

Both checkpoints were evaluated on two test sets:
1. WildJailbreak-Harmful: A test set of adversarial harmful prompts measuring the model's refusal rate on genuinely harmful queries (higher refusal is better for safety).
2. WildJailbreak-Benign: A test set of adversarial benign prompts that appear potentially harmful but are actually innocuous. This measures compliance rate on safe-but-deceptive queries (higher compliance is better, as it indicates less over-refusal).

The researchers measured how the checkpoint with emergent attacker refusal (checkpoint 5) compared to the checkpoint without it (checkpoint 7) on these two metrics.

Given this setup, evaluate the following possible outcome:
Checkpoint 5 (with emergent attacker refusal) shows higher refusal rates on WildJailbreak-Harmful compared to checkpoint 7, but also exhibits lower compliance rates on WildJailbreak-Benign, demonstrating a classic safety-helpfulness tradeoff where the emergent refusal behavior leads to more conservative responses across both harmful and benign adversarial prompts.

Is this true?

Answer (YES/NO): YES